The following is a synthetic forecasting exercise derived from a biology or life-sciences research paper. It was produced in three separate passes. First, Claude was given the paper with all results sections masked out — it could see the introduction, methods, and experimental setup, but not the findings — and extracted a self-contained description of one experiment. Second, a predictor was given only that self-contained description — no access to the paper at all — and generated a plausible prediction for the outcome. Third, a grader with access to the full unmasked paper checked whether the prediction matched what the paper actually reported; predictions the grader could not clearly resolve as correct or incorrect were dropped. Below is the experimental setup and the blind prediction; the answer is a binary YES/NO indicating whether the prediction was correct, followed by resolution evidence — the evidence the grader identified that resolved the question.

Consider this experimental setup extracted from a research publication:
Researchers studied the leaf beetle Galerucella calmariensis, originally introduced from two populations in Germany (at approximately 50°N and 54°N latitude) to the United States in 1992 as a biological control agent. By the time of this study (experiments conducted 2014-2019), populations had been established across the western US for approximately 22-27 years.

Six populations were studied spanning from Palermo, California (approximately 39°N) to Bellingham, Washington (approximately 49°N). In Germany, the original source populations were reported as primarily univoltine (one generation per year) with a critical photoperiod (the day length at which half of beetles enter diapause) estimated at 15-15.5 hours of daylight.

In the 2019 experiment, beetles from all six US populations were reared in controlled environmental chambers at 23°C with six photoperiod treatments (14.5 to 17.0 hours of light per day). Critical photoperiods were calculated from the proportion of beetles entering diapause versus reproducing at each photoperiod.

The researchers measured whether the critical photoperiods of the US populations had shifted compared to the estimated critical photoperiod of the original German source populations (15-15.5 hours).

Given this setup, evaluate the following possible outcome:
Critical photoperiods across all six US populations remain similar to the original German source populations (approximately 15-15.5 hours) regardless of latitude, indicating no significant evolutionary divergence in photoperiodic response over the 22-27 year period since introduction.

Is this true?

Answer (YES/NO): NO